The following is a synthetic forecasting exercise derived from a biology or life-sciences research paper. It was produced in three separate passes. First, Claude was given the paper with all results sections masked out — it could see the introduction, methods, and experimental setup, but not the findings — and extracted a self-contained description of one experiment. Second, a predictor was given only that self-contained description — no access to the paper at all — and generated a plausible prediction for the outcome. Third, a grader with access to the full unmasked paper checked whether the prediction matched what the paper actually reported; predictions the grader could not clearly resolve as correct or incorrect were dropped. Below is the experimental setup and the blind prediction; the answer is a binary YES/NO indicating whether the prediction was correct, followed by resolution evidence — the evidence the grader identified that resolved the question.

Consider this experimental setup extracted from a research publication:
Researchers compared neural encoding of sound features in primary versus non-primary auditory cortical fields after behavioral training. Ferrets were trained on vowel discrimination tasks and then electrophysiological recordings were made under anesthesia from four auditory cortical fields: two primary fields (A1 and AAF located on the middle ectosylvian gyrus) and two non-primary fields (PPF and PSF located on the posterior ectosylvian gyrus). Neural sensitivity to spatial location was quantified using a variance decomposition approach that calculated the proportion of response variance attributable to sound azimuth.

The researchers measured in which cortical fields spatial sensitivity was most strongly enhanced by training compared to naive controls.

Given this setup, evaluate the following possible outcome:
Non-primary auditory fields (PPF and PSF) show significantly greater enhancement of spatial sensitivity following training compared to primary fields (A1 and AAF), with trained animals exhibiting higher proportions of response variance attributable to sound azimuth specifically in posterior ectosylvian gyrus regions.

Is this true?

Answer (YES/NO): YES